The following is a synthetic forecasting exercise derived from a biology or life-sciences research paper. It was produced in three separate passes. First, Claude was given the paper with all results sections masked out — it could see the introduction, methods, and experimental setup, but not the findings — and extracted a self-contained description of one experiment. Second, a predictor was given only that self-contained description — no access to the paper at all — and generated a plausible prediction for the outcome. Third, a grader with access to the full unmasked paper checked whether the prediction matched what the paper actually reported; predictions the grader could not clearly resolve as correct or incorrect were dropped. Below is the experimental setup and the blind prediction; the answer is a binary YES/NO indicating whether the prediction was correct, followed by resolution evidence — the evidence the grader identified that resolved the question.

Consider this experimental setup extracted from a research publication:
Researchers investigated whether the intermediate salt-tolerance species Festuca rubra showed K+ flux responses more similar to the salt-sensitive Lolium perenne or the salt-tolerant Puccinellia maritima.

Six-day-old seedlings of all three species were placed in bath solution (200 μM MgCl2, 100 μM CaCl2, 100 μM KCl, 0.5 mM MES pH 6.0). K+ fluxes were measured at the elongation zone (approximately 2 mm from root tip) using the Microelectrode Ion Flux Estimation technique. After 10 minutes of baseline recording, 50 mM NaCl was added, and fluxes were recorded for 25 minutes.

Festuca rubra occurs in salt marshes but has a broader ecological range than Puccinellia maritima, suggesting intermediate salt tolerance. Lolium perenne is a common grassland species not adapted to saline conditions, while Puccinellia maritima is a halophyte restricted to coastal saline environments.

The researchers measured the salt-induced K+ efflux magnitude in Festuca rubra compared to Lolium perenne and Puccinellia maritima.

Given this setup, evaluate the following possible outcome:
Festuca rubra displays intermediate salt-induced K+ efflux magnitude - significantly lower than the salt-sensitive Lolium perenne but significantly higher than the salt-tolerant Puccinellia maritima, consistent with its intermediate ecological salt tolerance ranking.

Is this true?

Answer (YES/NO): NO